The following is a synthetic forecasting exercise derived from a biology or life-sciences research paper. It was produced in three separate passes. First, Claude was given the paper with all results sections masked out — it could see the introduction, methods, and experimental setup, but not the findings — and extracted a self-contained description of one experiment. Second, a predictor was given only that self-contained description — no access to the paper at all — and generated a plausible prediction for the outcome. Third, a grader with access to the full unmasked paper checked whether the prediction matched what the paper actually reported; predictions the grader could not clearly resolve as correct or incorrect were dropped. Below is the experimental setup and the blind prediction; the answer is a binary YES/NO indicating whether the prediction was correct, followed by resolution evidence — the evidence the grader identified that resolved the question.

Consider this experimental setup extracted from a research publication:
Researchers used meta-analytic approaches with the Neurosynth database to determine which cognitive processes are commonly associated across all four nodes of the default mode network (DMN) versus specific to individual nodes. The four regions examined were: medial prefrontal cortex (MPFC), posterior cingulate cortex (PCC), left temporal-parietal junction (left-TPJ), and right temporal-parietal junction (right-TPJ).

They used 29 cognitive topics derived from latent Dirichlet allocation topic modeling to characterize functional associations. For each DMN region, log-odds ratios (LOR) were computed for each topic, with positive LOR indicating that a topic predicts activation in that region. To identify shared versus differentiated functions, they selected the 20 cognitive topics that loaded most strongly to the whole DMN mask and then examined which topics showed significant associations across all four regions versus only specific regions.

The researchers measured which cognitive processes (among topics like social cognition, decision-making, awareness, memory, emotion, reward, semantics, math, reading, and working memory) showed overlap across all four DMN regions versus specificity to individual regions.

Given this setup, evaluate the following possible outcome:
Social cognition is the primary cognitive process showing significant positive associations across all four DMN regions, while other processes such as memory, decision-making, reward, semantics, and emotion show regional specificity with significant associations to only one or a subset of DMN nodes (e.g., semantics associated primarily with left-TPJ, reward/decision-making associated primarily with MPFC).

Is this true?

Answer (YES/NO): NO